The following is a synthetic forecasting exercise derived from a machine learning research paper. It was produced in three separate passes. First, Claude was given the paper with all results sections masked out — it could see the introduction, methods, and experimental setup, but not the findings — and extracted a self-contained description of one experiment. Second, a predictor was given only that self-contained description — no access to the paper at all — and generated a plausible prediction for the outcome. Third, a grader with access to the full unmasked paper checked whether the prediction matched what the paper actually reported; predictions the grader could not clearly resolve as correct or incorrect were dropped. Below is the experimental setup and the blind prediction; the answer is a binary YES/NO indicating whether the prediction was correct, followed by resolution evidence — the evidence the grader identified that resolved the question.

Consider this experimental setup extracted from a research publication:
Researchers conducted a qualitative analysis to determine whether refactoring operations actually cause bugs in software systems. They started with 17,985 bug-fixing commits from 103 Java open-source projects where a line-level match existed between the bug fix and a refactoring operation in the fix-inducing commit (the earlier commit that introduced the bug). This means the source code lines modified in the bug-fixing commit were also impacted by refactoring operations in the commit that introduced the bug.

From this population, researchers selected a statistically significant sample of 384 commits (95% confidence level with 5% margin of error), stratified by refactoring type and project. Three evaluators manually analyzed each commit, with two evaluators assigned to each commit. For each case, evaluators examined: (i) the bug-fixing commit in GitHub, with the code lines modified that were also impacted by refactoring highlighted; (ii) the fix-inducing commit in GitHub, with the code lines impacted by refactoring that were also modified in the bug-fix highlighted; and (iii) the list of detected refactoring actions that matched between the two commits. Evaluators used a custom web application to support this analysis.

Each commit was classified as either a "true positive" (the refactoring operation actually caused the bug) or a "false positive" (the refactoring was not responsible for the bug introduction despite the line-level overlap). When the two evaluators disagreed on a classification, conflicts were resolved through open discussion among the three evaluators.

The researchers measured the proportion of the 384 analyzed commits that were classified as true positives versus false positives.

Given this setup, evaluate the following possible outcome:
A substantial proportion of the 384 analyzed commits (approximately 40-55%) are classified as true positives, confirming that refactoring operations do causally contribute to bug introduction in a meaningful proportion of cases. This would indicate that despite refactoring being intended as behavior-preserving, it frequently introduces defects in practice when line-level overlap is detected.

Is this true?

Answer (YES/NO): NO